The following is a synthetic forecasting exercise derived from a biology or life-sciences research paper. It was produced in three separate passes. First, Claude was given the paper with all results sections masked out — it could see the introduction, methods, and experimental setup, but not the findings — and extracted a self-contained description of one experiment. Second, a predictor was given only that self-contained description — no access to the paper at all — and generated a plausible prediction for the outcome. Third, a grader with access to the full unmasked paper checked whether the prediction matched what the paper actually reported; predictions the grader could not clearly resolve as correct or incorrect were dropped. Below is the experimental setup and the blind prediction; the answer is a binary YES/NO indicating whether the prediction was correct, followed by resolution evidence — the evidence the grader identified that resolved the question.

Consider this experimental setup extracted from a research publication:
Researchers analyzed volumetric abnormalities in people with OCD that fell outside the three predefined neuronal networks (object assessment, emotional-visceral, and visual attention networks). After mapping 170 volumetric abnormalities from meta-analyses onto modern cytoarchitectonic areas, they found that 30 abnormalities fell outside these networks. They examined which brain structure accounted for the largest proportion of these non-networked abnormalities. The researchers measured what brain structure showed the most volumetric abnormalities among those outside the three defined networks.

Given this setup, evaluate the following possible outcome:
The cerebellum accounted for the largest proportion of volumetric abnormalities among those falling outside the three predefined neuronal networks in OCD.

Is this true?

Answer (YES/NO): YES